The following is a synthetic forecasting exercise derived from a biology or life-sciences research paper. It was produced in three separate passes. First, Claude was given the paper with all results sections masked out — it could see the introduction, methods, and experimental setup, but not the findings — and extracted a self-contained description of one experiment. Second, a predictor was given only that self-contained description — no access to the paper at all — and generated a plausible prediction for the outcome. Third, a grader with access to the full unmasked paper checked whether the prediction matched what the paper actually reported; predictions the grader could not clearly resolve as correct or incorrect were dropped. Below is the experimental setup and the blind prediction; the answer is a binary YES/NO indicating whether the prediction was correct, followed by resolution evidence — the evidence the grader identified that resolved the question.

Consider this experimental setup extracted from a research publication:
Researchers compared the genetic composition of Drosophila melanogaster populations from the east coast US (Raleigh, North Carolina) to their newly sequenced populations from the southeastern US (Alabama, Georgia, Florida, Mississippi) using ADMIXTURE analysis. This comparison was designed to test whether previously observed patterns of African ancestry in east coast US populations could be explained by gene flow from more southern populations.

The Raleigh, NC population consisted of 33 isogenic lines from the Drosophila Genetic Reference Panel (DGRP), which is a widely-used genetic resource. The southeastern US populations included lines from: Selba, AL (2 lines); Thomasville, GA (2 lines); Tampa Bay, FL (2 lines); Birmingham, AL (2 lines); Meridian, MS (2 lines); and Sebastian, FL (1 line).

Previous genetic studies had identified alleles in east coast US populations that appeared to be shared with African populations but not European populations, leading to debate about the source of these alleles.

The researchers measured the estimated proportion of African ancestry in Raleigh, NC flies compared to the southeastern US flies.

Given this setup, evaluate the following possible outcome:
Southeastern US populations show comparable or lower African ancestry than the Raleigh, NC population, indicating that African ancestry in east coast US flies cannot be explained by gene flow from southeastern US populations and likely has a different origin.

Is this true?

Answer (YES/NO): NO